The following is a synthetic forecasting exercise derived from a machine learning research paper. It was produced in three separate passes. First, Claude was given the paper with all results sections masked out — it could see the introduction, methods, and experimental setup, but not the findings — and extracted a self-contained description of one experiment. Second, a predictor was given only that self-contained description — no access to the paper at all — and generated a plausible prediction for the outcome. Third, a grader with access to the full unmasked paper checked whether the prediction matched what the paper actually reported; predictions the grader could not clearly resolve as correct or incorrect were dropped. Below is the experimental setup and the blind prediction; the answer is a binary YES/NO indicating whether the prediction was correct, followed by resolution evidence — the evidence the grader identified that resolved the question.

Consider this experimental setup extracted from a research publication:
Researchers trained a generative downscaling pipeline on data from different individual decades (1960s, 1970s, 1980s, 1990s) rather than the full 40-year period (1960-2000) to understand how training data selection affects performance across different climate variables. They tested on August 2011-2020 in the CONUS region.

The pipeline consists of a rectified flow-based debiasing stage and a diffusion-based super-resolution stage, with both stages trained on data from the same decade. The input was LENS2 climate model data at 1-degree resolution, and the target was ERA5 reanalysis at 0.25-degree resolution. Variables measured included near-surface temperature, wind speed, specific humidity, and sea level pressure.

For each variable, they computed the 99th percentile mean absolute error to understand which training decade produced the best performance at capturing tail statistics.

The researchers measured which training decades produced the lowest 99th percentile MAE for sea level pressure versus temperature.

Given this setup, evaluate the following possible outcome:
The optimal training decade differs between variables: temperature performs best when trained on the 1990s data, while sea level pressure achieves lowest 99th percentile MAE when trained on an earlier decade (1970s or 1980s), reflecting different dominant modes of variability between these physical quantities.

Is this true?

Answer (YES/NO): YES